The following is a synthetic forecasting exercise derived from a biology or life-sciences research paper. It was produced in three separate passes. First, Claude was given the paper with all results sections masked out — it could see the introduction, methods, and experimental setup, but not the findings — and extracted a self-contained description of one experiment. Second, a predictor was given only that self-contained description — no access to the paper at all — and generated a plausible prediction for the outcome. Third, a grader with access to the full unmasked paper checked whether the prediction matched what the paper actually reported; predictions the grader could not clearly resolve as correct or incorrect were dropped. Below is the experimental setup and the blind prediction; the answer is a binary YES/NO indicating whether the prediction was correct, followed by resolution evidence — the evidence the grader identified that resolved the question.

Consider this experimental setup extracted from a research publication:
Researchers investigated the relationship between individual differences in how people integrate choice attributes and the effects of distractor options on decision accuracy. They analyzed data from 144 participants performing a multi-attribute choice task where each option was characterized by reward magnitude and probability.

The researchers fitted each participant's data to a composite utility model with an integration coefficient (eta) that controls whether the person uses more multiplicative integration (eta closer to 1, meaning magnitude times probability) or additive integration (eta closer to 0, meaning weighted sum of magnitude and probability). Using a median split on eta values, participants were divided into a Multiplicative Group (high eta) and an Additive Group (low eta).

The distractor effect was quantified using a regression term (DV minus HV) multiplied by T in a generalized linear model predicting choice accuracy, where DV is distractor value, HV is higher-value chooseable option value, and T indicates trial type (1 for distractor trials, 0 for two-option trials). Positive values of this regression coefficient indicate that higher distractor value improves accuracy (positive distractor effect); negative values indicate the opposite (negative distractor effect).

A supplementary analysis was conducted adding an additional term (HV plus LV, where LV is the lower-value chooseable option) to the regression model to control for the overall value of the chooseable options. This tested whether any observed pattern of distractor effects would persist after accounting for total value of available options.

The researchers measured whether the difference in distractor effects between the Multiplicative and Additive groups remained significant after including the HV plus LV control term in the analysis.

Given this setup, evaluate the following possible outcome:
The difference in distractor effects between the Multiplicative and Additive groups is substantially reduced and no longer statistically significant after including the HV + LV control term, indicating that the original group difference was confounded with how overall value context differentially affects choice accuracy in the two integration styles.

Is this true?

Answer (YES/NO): NO